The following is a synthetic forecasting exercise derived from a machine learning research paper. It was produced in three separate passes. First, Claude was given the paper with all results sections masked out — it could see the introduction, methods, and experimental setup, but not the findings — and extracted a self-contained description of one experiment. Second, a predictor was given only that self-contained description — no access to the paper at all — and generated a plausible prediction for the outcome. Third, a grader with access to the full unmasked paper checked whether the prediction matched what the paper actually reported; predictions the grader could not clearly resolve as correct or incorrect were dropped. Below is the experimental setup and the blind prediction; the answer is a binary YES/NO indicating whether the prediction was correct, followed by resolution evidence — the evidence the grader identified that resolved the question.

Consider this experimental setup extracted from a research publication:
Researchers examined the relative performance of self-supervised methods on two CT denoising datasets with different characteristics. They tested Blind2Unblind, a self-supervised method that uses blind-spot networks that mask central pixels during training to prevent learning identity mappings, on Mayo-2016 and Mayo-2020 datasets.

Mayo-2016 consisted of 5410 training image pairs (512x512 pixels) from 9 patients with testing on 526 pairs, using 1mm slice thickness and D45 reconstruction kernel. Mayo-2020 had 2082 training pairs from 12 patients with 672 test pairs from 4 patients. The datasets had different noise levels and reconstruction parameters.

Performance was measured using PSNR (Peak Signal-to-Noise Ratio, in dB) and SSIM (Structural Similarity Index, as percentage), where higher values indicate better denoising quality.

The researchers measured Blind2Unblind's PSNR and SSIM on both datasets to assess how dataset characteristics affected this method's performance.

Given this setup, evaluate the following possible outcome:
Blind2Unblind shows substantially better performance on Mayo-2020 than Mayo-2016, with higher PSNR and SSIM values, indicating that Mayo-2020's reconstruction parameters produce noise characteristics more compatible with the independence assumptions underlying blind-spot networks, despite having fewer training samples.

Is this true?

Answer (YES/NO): YES